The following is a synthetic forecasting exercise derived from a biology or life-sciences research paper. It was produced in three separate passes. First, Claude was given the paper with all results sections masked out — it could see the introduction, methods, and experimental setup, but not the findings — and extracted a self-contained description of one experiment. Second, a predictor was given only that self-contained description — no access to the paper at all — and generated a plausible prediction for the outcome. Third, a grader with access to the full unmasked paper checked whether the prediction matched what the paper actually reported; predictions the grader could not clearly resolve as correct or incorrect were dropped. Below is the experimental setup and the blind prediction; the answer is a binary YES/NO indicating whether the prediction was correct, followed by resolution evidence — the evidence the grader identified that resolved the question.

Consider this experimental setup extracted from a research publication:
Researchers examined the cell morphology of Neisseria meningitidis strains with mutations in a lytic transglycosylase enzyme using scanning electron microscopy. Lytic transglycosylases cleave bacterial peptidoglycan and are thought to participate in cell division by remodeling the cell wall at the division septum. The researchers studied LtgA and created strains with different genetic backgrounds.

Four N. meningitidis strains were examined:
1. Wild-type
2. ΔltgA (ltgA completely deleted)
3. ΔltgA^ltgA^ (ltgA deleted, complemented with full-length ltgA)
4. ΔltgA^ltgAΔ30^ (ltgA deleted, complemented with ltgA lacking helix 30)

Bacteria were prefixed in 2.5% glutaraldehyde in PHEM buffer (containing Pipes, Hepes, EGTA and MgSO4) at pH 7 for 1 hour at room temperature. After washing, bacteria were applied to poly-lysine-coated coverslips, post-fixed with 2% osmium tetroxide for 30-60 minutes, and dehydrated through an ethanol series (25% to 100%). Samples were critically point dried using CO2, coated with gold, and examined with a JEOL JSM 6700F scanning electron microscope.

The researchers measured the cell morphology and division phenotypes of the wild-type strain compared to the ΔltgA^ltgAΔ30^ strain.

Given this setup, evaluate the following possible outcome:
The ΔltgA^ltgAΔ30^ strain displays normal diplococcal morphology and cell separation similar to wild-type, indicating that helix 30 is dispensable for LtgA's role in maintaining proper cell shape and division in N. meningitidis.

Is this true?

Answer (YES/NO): NO